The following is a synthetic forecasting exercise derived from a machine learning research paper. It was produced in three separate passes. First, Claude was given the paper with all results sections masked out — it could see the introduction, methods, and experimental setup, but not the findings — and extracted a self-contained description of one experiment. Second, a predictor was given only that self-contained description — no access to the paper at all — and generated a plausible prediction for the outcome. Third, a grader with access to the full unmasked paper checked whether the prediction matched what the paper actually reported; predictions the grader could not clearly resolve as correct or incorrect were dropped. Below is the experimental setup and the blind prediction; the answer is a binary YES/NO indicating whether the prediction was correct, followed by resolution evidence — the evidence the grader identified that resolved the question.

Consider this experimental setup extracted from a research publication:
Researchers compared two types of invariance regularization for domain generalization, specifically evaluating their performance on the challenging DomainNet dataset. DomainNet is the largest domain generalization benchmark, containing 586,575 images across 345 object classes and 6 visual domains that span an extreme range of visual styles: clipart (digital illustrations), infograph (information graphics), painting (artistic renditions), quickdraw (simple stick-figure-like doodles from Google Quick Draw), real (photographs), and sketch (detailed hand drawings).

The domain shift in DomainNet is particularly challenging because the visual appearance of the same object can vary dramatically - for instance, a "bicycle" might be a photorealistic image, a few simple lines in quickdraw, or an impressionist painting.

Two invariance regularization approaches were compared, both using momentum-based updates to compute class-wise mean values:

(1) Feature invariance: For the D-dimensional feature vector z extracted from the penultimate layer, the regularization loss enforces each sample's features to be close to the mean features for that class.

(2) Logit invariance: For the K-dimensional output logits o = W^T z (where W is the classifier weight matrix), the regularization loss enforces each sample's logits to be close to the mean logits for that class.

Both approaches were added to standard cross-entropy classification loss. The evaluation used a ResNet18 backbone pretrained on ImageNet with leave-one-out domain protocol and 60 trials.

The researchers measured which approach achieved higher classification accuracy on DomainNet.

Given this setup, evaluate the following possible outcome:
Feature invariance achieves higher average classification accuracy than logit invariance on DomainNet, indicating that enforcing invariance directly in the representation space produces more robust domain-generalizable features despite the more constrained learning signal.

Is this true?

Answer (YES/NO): YES